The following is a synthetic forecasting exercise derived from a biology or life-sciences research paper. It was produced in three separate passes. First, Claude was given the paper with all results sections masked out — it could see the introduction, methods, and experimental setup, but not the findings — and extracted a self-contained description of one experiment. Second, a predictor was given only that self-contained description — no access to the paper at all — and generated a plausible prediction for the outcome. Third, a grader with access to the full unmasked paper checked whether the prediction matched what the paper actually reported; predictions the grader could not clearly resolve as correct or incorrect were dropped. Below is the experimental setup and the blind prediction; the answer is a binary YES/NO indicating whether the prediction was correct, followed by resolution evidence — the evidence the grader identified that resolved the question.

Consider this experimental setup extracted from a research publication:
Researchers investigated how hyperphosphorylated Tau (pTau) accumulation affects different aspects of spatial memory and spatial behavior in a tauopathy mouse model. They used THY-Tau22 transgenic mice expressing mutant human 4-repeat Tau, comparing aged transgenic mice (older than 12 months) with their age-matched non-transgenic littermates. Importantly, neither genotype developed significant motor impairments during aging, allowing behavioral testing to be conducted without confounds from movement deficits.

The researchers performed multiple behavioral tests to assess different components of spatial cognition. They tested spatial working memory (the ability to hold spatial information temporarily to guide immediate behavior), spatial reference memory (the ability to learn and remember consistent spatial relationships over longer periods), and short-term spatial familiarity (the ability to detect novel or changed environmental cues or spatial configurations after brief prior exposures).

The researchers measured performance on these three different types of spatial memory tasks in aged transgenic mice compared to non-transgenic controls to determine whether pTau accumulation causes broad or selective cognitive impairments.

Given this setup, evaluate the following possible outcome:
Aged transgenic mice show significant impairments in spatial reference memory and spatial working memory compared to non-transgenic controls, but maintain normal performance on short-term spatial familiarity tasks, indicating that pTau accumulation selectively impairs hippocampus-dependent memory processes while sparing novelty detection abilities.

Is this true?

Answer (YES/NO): NO